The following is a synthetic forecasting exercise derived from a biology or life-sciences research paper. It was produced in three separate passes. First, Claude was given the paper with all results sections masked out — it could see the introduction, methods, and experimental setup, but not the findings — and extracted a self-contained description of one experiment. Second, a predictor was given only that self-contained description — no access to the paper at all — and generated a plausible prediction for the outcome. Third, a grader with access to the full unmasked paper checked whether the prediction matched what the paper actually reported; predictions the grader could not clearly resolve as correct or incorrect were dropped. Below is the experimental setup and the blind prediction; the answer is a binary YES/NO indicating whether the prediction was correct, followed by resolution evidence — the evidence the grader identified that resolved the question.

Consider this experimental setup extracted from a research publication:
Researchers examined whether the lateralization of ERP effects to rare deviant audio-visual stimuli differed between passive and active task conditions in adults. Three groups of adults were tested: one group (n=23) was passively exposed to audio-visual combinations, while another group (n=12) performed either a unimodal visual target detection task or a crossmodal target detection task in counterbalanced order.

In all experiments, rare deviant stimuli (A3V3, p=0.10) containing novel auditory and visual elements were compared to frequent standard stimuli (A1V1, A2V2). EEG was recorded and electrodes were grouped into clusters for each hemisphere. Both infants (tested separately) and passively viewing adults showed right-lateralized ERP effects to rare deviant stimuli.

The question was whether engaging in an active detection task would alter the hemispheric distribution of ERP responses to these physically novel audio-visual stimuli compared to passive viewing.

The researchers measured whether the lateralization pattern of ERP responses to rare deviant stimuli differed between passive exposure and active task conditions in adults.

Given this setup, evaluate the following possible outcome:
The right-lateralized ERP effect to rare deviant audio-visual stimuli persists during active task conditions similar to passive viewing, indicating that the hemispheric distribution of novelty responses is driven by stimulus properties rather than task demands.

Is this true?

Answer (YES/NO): NO